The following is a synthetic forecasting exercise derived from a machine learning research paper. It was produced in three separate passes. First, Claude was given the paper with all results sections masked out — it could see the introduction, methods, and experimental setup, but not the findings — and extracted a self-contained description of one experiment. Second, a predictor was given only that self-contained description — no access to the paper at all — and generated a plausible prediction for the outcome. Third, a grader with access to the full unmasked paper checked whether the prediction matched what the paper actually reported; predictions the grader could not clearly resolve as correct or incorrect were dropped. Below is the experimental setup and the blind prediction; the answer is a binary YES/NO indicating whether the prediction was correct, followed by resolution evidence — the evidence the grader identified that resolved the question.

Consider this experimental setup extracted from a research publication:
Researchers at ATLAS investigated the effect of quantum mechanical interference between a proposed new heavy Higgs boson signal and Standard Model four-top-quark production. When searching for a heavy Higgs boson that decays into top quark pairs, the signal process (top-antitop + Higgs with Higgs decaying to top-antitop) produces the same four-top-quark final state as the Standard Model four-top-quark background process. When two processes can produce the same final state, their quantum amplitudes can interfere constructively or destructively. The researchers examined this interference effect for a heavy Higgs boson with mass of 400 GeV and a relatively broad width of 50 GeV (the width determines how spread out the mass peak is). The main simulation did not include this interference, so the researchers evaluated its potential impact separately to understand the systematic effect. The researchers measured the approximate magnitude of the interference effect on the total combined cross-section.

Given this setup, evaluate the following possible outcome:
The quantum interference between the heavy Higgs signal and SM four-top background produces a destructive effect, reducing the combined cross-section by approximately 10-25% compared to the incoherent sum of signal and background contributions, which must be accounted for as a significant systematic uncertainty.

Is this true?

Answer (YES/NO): NO